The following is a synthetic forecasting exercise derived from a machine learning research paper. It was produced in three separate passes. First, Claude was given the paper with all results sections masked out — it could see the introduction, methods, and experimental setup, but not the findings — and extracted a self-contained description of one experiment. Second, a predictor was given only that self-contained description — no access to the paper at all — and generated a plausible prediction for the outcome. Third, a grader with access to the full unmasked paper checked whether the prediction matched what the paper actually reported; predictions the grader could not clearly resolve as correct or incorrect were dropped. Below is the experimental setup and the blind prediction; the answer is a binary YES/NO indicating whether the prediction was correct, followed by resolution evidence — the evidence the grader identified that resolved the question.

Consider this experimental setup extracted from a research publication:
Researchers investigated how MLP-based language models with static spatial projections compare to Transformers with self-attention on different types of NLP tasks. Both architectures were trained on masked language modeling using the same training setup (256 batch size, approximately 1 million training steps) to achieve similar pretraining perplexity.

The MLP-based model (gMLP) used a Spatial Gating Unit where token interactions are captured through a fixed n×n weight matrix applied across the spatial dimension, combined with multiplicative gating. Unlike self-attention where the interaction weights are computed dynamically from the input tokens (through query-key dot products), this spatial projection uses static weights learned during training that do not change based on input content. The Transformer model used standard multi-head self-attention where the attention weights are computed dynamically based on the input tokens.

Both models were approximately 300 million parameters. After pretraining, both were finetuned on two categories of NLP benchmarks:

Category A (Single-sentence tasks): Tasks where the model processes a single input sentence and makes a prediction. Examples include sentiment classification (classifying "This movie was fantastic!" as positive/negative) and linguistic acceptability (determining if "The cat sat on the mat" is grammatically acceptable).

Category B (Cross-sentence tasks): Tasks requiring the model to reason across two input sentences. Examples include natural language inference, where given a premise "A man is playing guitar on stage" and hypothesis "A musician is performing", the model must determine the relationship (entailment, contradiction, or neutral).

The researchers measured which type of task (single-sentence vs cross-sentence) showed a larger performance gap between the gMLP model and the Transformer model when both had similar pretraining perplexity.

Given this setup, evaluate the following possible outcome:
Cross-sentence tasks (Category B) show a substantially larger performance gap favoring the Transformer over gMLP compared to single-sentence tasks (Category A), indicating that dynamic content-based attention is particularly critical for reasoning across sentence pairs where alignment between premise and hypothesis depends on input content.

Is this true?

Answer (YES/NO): YES